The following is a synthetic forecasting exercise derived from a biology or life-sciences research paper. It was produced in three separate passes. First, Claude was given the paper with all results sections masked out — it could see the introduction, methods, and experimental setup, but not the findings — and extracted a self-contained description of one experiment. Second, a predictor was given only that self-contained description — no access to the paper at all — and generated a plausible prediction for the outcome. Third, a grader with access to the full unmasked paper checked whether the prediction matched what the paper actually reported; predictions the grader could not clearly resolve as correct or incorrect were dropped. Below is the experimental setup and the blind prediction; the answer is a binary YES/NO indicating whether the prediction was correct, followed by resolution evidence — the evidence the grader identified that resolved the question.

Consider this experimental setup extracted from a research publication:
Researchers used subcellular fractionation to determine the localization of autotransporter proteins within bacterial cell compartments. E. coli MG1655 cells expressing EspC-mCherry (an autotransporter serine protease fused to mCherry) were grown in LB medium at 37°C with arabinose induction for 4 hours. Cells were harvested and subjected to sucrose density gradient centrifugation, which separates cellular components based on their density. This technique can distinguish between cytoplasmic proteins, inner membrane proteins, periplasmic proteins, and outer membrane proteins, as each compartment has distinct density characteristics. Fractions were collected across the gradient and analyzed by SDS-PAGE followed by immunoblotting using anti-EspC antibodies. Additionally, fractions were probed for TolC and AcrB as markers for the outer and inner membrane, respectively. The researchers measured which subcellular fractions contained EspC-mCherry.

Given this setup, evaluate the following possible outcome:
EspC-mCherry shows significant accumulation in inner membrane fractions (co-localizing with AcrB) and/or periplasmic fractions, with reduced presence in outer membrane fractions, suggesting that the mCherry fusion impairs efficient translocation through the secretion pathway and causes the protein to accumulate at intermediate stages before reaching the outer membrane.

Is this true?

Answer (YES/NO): NO